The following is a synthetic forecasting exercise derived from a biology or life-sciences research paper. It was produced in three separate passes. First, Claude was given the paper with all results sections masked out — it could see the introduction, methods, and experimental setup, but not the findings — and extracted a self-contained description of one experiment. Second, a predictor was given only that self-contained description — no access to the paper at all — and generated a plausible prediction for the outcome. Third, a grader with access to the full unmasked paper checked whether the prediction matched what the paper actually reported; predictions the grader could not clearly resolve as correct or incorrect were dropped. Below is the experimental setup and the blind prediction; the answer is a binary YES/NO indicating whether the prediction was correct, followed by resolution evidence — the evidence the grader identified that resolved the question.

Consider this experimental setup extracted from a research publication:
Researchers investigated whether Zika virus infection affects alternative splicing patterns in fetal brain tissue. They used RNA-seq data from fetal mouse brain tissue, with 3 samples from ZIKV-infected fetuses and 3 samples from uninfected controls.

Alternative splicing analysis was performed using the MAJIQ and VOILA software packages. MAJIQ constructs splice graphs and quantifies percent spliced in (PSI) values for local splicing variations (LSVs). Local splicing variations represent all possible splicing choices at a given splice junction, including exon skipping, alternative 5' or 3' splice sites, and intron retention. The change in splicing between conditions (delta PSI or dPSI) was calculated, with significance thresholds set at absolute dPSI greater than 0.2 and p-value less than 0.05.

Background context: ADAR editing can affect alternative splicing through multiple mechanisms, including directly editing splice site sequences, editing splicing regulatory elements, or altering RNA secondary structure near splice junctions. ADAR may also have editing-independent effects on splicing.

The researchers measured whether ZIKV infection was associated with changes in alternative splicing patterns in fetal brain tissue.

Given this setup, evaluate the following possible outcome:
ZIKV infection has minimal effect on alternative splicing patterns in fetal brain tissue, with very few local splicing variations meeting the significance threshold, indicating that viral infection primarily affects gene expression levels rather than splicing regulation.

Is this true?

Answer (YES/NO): NO